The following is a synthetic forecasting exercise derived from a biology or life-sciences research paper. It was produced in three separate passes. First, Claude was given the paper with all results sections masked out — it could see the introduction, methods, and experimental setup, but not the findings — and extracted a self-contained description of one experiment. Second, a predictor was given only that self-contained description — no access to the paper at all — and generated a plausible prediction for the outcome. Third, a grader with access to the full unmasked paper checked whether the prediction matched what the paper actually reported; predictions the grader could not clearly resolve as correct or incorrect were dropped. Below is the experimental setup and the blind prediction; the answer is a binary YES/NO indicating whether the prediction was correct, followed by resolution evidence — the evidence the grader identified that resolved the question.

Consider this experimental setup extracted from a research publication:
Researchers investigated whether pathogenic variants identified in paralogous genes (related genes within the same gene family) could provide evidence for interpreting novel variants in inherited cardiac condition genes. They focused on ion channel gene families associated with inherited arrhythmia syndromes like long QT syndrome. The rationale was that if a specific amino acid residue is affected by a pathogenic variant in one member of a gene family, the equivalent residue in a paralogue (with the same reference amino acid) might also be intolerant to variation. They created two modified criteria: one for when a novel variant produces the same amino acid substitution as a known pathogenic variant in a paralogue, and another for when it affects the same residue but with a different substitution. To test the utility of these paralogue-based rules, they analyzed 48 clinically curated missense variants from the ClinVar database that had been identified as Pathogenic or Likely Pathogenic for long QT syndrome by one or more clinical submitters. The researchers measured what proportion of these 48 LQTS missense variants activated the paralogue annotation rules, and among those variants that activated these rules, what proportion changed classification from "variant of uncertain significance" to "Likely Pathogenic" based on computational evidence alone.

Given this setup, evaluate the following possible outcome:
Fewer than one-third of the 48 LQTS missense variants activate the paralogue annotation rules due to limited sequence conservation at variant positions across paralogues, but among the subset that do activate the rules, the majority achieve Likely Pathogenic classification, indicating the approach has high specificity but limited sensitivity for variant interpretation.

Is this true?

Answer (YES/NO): YES